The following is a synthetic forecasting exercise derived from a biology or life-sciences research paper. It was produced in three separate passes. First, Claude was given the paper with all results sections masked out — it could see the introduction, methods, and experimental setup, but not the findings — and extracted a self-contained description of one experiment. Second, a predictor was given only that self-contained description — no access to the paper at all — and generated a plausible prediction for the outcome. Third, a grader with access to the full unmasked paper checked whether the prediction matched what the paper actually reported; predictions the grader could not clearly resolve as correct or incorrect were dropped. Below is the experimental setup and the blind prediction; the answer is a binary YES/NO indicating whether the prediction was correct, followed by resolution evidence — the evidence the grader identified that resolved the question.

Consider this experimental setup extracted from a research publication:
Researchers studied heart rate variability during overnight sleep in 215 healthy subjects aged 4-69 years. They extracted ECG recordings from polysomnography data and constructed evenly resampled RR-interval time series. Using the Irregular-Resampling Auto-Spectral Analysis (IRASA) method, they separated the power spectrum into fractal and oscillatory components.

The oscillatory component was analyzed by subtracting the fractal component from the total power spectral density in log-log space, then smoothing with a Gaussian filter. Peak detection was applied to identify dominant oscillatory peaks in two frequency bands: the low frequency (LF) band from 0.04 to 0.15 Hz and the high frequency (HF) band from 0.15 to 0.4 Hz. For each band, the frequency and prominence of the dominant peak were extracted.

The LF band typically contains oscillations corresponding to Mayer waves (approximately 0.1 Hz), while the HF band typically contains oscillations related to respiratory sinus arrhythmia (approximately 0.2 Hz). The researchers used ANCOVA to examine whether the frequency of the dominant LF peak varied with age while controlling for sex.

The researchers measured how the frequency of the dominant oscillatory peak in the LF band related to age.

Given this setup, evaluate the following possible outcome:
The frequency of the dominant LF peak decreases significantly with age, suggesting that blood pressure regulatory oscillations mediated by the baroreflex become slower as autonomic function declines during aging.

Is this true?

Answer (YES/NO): YES